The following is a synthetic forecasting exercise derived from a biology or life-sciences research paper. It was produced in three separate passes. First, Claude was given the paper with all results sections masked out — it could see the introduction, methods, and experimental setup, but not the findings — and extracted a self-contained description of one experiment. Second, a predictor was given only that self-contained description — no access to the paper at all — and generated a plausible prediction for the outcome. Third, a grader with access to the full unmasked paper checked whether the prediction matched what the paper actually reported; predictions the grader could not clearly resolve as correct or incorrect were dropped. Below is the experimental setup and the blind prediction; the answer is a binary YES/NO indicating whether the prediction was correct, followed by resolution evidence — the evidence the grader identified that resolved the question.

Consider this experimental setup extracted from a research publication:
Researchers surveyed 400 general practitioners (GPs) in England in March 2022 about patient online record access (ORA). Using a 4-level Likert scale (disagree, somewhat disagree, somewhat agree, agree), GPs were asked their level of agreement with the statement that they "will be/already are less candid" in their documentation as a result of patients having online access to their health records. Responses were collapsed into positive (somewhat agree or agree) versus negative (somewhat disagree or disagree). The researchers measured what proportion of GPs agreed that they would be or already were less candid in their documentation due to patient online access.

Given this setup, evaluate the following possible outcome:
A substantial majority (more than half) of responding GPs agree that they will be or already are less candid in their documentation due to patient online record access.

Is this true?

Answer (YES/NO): YES